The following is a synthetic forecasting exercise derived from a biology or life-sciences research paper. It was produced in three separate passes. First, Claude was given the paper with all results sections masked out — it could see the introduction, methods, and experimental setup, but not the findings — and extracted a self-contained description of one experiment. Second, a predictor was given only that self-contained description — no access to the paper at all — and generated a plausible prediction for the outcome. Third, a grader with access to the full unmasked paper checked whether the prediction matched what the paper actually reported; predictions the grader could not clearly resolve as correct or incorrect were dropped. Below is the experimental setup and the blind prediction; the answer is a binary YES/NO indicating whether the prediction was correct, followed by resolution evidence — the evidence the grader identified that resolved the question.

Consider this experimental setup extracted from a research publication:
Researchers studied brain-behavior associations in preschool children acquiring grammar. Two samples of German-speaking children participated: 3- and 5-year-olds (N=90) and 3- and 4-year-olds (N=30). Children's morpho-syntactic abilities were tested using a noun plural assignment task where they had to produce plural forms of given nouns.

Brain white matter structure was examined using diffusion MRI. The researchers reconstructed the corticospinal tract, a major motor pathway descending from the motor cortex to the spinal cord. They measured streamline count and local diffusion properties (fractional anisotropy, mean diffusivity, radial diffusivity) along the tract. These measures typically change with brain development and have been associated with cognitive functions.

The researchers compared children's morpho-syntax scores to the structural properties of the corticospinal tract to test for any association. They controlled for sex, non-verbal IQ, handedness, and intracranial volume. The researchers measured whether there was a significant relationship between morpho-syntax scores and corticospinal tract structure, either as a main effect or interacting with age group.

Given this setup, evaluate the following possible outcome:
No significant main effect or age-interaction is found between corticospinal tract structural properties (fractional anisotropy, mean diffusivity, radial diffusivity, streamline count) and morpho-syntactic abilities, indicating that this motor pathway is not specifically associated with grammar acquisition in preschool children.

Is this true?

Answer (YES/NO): YES